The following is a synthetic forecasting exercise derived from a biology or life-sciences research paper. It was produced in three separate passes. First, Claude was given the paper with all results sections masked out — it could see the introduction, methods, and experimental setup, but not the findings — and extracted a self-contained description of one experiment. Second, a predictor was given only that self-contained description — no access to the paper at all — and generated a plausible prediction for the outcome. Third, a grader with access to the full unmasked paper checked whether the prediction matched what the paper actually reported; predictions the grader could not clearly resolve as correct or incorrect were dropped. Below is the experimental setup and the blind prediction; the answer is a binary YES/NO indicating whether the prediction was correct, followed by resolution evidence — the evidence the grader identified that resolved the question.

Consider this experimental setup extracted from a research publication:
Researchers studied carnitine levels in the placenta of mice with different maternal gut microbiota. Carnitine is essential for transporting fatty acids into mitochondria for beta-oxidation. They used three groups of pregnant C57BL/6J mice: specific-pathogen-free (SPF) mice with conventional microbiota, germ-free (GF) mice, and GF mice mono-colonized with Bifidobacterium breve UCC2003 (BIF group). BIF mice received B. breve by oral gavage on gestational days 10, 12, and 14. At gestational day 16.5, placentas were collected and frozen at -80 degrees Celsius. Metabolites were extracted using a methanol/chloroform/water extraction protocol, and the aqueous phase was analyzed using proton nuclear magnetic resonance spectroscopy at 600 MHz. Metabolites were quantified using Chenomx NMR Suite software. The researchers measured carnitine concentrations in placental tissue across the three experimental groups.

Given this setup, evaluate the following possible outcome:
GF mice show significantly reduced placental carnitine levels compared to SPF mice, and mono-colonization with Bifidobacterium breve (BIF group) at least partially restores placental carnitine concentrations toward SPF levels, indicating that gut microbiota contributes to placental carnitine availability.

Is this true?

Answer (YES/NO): NO